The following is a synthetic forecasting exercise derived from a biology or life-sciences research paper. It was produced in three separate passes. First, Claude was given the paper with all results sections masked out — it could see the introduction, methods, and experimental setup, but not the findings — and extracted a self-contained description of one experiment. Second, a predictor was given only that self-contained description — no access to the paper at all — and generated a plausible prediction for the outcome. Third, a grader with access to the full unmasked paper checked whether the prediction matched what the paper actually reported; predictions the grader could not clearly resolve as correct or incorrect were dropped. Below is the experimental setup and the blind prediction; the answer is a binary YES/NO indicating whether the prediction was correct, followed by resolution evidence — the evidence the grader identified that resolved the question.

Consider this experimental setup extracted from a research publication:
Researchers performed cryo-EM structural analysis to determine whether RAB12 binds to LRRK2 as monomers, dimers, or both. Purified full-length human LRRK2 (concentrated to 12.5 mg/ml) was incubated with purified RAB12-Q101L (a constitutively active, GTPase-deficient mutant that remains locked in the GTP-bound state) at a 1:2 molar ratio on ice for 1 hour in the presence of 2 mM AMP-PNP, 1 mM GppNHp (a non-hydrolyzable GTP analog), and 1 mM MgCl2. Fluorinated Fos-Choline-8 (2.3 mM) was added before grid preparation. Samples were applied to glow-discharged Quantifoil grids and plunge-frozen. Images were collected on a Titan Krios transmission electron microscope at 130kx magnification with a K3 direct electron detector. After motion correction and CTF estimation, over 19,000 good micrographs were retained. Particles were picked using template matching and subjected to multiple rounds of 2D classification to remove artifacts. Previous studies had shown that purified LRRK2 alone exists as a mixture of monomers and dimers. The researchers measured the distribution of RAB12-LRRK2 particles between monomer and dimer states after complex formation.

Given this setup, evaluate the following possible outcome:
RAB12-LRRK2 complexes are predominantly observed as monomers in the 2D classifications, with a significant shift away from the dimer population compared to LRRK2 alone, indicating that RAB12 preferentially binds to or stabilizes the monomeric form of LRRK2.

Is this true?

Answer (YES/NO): NO